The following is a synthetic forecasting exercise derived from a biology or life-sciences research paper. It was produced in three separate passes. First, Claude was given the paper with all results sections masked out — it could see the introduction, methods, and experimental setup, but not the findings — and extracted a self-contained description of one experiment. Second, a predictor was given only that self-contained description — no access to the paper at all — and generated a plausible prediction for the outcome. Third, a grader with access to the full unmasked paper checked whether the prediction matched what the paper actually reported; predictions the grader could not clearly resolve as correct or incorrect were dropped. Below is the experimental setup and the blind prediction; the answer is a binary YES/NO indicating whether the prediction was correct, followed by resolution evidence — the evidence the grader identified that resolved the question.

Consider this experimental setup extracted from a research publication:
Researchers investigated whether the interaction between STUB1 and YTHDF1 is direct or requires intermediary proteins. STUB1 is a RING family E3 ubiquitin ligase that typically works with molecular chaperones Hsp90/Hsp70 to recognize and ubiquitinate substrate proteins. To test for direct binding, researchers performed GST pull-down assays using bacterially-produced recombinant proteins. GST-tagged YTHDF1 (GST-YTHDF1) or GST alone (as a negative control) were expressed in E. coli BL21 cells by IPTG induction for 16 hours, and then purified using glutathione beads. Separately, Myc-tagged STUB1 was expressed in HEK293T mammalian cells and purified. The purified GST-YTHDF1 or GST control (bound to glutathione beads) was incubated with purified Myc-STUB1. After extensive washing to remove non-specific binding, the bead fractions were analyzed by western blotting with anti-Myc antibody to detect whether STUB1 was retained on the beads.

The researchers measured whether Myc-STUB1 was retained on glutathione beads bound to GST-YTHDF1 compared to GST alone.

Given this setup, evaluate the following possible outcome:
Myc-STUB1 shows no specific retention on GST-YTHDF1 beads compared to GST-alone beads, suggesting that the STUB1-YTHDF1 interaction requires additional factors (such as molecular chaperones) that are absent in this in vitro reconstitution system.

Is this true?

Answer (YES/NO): NO